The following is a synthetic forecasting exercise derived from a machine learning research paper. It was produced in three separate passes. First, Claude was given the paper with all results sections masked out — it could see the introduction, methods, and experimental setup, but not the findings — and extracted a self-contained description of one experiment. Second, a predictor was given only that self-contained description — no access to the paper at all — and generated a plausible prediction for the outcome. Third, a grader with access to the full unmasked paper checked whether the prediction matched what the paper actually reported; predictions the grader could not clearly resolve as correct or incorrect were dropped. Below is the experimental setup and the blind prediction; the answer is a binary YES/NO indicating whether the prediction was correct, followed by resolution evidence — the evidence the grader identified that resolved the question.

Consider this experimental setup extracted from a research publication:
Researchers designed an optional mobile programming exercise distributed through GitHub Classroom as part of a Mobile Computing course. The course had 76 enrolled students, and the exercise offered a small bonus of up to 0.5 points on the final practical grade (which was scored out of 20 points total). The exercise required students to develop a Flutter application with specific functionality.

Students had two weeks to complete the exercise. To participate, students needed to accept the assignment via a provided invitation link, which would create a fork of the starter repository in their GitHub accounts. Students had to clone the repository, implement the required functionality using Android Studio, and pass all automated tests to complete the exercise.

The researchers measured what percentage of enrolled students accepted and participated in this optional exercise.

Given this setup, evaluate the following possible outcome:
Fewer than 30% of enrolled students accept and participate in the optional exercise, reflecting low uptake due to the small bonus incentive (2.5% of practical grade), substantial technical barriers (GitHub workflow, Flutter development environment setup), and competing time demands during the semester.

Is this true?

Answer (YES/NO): NO